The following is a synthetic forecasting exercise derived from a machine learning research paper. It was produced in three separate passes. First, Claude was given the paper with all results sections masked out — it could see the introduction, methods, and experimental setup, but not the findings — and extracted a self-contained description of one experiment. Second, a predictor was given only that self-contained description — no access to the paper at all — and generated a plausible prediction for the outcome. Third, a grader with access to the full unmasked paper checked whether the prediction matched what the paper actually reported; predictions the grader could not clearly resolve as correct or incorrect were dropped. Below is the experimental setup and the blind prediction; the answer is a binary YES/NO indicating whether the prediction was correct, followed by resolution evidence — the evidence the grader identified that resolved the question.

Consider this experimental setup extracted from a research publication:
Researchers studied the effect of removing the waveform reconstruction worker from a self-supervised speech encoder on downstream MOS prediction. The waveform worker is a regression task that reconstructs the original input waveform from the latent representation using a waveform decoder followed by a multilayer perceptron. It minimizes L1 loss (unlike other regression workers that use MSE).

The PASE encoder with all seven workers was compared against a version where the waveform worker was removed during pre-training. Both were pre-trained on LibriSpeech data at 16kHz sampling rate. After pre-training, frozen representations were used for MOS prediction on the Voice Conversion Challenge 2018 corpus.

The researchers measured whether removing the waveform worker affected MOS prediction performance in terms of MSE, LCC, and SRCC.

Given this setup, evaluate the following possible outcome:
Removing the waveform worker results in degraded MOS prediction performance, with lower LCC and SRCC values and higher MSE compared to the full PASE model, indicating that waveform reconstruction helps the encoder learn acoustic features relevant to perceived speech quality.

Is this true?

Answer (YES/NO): YES